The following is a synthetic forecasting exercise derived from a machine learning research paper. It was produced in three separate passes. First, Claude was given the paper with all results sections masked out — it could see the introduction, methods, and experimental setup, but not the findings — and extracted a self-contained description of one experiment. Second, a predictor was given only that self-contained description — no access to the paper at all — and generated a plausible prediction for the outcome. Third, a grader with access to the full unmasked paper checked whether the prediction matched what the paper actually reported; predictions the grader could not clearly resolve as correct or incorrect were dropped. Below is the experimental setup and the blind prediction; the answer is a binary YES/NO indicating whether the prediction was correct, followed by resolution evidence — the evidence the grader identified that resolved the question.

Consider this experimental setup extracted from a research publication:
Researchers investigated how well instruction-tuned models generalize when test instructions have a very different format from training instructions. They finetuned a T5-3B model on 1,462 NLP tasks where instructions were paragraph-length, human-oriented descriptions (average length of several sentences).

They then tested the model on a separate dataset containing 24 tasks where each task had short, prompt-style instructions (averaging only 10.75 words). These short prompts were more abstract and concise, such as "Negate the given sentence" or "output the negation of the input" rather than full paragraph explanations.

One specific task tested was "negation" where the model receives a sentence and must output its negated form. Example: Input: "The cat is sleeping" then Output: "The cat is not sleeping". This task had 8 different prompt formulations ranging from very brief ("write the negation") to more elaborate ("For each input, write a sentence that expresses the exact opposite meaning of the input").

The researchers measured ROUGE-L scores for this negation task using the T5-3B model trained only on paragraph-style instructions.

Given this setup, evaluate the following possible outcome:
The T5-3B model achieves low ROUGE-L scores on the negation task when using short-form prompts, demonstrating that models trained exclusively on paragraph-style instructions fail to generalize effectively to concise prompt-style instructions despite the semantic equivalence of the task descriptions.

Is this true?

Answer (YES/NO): NO